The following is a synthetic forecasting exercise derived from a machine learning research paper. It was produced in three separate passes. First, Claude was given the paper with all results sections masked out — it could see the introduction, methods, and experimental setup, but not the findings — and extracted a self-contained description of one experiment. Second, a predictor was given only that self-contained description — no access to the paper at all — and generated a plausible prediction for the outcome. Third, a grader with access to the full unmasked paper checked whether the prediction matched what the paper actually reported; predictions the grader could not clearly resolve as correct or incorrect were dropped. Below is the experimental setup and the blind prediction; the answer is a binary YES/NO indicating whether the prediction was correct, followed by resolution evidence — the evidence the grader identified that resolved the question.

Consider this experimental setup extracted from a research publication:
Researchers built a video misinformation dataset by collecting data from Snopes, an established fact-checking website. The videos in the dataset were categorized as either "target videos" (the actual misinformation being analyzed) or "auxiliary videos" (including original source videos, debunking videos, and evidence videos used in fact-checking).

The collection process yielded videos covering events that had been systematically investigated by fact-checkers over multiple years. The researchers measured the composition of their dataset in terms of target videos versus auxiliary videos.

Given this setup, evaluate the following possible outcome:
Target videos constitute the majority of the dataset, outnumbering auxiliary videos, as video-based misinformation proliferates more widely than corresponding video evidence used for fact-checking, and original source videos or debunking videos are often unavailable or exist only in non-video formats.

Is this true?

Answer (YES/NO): YES